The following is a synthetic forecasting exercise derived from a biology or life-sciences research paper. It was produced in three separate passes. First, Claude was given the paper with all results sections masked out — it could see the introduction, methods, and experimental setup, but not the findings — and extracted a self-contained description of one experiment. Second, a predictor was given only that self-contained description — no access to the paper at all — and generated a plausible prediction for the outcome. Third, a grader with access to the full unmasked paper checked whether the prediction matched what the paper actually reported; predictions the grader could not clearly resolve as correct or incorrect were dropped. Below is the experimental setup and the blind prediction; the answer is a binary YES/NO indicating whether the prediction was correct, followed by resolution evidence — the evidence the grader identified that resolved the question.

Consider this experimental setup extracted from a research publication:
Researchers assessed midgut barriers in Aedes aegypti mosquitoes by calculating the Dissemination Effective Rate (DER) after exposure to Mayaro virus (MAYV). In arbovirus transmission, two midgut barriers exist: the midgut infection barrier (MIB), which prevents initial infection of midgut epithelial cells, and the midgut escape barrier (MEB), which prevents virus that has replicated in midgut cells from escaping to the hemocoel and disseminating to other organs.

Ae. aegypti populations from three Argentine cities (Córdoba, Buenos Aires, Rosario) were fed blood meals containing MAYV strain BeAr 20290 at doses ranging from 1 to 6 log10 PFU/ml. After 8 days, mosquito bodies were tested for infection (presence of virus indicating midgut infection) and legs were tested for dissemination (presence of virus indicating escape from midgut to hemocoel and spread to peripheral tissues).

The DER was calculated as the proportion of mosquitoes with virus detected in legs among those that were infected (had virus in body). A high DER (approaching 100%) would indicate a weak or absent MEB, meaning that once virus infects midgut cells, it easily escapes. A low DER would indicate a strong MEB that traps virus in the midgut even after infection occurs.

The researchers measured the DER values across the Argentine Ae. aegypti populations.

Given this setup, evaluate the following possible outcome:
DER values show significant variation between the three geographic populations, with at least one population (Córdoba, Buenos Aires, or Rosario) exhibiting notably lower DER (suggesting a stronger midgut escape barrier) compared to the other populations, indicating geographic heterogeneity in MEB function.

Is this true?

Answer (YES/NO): NO